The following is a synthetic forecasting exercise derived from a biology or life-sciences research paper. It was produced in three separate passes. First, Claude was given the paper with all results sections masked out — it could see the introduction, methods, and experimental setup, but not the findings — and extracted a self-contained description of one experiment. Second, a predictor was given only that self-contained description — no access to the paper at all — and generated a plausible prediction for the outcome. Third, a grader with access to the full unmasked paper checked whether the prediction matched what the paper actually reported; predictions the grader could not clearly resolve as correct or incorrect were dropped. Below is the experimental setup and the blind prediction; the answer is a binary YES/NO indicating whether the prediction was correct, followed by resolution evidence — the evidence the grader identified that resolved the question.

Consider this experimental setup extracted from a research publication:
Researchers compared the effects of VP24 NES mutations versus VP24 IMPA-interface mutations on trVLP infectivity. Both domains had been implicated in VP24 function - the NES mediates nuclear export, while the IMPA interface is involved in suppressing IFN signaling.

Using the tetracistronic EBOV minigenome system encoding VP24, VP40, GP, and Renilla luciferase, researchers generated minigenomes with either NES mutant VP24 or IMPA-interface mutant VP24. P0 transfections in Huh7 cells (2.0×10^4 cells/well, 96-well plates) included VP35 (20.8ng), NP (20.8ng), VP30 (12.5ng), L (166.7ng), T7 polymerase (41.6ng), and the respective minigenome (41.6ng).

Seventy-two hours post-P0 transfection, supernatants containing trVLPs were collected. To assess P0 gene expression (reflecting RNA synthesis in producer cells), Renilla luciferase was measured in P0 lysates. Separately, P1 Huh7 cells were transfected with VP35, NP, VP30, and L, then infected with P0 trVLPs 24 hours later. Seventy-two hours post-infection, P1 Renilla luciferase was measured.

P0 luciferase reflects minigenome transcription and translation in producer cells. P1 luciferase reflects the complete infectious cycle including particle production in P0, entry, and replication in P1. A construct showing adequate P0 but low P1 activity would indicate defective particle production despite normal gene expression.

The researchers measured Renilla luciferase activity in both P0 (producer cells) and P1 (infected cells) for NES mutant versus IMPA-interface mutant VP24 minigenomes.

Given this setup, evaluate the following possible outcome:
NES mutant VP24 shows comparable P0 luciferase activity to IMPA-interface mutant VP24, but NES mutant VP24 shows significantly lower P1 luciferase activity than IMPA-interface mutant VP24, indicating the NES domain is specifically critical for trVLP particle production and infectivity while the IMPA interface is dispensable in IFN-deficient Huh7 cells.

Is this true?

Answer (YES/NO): NO